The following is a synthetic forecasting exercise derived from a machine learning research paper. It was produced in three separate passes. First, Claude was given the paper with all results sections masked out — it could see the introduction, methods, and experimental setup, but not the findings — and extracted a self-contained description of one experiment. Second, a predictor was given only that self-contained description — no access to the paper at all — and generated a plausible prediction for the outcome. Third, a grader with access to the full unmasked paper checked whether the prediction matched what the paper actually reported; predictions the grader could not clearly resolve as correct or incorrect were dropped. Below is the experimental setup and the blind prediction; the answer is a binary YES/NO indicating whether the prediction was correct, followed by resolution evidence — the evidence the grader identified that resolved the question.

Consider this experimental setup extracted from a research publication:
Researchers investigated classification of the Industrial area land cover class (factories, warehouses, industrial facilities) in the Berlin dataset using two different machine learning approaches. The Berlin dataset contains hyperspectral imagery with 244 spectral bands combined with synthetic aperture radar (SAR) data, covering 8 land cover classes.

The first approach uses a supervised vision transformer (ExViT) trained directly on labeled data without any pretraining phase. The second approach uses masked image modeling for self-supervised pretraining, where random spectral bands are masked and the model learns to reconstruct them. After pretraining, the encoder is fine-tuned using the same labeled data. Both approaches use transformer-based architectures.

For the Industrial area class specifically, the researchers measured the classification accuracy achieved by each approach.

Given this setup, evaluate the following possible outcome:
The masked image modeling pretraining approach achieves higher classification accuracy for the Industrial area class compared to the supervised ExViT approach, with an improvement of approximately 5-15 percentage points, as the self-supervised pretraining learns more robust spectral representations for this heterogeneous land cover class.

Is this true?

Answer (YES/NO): NO